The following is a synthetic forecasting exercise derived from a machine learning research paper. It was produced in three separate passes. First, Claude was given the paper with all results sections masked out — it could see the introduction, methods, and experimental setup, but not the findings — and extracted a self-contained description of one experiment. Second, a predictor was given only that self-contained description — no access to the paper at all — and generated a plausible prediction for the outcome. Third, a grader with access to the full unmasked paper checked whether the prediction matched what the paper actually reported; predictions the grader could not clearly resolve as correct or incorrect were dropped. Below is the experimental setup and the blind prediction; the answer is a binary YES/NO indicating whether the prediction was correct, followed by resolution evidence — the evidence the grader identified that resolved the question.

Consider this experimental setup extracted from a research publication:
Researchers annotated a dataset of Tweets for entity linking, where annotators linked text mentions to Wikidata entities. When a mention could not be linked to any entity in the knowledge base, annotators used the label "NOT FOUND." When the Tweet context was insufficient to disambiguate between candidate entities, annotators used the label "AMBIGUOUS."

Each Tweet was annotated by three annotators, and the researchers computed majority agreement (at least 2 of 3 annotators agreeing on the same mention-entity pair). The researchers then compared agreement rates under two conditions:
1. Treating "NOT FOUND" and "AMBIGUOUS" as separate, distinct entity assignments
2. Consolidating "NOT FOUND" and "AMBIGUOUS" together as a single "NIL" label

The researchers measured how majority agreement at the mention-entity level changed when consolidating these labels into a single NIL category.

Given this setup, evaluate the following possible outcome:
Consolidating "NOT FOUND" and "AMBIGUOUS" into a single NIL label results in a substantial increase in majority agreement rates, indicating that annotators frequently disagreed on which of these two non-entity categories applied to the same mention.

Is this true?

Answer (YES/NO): NO